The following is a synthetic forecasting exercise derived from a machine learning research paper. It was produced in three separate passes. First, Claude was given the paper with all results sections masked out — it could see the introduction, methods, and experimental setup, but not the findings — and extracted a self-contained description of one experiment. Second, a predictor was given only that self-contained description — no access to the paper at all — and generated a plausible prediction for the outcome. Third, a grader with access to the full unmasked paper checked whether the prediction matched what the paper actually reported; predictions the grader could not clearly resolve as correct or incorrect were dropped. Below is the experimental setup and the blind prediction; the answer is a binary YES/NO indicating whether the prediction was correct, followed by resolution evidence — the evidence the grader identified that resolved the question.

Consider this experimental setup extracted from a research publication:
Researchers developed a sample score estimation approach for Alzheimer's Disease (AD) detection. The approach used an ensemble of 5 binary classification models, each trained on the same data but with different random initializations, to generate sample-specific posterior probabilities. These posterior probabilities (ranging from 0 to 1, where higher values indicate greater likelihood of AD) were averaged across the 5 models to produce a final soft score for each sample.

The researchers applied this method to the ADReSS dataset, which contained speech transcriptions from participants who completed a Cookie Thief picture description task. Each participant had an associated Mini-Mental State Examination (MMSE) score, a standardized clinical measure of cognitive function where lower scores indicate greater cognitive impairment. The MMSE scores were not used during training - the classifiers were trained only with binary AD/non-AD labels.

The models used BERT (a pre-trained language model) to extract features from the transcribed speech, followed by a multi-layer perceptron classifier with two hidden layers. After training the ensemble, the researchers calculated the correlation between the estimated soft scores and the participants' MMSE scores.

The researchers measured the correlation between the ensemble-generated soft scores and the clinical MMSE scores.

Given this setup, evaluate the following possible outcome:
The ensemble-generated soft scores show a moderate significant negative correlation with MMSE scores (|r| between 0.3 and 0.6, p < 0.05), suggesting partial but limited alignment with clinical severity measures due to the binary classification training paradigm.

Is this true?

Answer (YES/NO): NO